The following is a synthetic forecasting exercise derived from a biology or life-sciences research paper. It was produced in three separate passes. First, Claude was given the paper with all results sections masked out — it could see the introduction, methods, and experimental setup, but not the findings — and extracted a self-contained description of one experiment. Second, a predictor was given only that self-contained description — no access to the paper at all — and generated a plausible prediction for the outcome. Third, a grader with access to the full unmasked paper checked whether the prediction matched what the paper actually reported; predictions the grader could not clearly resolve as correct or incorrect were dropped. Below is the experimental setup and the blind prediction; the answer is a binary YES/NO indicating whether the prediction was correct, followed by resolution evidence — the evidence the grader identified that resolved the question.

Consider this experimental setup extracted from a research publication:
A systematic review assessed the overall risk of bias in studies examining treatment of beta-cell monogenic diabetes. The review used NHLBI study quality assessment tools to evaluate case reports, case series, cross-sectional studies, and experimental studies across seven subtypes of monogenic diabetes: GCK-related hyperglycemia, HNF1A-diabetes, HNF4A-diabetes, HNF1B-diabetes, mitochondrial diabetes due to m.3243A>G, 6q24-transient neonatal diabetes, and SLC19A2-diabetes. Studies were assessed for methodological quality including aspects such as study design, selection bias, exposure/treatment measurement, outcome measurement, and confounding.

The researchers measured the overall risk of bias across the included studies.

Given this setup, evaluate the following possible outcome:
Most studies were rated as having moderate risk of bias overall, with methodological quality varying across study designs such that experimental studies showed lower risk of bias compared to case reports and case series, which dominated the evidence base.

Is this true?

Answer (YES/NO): NO